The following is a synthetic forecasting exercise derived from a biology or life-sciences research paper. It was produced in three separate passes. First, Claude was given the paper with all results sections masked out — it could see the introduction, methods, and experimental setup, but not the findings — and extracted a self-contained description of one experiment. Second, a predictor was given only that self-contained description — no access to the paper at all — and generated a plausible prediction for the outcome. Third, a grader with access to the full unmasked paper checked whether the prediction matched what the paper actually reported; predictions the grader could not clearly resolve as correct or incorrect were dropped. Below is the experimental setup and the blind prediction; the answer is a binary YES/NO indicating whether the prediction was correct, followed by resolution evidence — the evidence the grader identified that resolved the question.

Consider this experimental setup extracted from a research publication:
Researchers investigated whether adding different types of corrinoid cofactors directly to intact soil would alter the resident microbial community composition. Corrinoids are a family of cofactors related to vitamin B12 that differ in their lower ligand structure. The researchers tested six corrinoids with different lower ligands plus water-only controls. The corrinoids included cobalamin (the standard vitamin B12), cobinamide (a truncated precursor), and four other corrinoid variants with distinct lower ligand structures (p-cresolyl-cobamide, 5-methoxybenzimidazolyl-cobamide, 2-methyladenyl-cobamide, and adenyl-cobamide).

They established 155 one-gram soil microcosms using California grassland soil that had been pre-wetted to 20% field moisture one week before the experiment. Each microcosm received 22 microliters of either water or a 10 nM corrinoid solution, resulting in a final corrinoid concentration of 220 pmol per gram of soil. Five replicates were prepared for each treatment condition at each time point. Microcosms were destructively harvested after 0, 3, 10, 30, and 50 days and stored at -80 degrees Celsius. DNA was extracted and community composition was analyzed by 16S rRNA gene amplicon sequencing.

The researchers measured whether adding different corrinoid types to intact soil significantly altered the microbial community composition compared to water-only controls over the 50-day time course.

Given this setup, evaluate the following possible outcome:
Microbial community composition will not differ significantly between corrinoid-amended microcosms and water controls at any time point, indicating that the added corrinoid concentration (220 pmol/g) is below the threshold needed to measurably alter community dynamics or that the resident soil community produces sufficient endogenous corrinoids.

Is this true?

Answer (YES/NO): NO